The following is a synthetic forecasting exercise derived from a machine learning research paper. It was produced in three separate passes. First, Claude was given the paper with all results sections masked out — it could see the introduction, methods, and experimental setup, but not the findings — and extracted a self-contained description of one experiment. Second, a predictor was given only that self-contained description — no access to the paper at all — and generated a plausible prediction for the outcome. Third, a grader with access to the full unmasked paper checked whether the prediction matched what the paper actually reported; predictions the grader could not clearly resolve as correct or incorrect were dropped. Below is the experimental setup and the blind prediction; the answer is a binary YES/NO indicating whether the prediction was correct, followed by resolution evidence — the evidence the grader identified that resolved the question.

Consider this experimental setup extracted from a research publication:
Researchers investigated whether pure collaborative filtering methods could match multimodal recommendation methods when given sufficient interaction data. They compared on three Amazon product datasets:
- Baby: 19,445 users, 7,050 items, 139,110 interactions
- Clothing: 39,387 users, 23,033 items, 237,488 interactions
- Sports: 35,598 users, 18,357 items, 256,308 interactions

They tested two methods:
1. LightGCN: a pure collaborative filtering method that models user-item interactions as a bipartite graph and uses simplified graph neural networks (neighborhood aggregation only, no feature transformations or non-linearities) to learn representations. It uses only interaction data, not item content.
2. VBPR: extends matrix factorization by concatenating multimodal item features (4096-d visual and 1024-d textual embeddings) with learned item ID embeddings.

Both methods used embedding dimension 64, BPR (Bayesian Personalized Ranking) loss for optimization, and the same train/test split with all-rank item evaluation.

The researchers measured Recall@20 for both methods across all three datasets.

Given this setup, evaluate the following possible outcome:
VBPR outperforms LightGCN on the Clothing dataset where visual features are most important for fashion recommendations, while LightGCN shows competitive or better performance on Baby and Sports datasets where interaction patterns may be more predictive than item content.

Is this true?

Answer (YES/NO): YES